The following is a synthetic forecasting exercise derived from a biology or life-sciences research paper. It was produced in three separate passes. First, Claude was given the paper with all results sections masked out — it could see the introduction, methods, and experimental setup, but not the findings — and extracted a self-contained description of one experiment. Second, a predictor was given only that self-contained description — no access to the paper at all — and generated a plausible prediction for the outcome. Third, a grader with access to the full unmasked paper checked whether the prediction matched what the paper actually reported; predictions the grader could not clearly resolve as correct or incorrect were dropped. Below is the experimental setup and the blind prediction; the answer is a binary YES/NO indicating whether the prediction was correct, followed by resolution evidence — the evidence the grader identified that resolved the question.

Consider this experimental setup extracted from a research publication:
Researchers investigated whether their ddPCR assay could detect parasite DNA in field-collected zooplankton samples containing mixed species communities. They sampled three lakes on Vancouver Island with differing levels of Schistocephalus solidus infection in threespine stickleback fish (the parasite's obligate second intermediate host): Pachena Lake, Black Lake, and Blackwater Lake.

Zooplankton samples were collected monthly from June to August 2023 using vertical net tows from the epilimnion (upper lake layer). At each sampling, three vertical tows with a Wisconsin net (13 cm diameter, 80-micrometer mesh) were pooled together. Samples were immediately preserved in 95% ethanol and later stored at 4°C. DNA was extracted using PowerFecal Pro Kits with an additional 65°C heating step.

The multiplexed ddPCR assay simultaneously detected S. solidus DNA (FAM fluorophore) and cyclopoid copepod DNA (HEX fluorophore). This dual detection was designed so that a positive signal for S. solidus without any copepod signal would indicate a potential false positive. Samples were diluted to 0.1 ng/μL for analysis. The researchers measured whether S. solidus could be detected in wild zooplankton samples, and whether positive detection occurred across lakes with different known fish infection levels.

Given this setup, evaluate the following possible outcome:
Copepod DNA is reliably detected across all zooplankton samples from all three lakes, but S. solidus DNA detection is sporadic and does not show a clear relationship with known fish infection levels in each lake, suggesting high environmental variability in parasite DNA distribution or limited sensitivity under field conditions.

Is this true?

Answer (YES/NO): NO